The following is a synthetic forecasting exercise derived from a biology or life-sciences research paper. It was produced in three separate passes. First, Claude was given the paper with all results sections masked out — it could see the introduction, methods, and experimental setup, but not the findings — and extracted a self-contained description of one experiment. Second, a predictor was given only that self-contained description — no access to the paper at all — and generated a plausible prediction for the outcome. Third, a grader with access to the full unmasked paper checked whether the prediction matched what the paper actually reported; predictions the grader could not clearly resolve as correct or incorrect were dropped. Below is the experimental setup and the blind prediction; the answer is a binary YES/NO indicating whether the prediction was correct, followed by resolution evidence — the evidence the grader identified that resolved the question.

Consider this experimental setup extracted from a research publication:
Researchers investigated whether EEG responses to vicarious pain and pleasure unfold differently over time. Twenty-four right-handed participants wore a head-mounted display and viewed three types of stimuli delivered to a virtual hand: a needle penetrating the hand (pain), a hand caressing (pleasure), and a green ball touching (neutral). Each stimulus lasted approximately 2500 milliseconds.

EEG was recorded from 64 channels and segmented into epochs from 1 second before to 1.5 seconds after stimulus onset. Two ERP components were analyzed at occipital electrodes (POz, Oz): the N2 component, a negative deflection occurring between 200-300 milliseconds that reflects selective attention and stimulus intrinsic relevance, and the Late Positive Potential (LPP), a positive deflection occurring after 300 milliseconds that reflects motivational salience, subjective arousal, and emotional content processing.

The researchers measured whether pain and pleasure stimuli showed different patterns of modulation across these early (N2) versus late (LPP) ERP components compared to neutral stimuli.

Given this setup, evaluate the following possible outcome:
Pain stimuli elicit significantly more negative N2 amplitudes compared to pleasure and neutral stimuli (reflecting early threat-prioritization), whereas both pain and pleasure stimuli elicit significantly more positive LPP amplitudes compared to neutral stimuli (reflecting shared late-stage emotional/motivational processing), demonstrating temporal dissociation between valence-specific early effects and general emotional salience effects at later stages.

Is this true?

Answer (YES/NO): NO